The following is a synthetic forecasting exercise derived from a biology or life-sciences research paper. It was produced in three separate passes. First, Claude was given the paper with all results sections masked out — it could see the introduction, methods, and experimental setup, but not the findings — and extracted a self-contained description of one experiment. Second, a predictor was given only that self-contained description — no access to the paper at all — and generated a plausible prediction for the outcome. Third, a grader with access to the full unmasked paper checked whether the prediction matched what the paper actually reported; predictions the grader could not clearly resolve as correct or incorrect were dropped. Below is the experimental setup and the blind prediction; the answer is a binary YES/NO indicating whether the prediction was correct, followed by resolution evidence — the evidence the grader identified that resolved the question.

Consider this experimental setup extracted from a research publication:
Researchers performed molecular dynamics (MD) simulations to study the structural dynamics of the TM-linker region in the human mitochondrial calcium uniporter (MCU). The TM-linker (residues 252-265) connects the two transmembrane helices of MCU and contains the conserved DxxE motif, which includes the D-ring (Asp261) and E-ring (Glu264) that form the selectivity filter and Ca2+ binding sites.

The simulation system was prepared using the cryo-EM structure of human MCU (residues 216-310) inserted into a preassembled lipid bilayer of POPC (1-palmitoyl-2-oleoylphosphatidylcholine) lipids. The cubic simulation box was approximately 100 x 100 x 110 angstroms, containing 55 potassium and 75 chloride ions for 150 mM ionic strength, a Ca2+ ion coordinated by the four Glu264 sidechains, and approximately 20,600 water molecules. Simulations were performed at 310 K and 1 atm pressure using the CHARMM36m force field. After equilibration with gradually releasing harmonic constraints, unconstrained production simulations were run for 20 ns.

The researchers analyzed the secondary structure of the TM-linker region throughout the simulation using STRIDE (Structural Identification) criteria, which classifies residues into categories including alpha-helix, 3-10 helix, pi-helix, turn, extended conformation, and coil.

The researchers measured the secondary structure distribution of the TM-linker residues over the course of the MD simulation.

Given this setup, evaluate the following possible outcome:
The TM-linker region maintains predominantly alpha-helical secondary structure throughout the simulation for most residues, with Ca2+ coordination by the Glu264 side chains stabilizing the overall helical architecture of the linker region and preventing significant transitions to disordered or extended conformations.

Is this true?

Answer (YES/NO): NO